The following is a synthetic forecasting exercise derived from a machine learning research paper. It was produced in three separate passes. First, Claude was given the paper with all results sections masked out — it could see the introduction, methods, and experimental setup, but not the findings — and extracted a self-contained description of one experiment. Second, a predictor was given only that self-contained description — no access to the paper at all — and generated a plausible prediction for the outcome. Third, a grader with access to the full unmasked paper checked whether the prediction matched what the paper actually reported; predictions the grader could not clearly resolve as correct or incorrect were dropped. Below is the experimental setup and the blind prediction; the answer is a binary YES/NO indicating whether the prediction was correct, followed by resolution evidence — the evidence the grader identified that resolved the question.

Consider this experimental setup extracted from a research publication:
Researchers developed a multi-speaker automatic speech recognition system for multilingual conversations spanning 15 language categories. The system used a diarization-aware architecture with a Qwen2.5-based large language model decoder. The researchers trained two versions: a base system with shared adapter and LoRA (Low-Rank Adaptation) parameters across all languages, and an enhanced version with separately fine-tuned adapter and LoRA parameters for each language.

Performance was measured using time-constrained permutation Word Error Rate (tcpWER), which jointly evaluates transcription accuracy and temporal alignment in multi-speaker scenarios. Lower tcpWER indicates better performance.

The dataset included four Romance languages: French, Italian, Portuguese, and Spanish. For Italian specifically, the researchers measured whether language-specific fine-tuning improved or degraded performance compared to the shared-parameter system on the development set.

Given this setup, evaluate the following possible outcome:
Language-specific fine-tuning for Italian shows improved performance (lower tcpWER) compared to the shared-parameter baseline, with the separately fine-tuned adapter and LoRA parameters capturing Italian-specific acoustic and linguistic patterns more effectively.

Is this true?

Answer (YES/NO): NO